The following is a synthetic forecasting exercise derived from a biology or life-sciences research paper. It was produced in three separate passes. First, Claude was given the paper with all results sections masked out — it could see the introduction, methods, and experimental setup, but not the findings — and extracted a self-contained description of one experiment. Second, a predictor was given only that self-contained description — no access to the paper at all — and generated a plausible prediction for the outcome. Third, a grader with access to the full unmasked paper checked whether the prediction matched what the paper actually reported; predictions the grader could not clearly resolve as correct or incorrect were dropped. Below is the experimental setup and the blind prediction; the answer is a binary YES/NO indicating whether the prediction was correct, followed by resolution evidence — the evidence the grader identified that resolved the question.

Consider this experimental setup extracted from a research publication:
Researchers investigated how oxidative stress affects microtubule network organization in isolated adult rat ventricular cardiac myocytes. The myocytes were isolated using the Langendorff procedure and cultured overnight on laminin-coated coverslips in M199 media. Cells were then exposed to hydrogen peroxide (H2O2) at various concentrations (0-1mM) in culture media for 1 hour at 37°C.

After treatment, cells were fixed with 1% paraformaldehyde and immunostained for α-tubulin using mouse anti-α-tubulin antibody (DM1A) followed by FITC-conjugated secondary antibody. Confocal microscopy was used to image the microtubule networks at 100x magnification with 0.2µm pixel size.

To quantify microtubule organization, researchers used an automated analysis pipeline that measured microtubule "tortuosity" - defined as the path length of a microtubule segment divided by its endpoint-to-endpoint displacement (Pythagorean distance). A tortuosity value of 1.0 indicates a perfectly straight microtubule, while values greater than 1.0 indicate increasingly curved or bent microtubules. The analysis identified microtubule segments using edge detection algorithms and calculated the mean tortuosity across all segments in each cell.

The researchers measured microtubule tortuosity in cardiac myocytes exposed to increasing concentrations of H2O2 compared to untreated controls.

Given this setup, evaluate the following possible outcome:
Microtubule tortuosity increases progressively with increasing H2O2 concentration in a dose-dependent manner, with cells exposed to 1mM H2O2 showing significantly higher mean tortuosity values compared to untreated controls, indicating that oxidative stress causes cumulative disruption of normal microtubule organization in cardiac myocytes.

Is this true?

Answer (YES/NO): NO